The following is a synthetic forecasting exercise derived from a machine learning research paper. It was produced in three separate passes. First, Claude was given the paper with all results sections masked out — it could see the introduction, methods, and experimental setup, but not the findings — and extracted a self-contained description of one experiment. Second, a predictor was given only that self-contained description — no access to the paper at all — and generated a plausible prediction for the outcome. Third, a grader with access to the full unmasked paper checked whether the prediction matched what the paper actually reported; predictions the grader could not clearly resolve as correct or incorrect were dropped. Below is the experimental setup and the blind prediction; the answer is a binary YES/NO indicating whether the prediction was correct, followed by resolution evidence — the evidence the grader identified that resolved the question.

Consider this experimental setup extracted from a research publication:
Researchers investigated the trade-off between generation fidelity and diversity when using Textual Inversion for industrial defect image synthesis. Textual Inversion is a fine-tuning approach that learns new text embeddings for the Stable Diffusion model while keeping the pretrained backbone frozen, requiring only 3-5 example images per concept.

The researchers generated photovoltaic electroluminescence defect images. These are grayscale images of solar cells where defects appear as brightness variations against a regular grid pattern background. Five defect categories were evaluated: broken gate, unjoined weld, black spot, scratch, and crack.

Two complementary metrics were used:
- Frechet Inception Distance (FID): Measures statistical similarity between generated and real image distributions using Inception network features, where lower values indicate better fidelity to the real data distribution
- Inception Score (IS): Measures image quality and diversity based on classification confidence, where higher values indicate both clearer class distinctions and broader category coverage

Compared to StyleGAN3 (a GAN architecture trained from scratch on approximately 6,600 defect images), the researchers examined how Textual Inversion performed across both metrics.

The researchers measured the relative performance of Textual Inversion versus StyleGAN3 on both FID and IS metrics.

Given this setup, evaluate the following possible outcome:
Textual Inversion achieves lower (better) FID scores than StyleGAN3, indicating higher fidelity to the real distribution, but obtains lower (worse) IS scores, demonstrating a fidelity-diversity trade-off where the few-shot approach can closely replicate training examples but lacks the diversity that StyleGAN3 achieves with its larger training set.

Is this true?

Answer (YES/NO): NO